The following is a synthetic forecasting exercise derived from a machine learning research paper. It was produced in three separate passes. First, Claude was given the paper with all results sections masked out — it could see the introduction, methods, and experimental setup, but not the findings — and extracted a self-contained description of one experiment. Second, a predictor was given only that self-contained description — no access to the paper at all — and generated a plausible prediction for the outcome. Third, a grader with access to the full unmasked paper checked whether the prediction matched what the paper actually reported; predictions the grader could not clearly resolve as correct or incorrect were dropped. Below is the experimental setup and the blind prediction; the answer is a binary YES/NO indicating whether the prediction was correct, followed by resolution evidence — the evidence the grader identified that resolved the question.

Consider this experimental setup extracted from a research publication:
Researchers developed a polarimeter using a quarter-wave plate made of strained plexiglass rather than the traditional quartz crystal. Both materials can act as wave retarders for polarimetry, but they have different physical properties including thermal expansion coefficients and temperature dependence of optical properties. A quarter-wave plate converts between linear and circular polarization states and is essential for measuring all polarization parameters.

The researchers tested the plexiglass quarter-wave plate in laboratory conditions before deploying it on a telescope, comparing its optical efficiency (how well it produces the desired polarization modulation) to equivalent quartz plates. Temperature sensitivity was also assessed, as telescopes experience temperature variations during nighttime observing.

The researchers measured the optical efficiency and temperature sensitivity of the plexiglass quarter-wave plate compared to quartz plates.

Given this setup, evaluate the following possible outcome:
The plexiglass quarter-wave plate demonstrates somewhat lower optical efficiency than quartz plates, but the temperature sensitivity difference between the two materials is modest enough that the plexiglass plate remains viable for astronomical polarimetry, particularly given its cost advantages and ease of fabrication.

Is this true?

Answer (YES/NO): NO